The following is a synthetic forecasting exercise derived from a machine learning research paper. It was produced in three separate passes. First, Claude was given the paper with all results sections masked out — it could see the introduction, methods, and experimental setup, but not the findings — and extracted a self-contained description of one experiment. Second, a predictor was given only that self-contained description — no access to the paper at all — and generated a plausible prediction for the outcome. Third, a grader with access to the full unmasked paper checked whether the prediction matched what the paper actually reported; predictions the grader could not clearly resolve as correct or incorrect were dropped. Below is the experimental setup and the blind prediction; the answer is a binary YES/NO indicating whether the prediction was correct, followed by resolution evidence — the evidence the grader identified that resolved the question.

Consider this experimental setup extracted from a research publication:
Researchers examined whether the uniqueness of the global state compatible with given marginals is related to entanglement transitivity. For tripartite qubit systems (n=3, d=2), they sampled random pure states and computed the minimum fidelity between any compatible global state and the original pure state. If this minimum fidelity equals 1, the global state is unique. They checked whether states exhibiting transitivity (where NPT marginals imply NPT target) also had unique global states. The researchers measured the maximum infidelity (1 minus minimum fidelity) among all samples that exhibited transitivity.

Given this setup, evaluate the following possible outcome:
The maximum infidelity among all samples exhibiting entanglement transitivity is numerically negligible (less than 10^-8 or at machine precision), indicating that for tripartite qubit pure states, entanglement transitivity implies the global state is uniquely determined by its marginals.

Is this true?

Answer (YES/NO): YES